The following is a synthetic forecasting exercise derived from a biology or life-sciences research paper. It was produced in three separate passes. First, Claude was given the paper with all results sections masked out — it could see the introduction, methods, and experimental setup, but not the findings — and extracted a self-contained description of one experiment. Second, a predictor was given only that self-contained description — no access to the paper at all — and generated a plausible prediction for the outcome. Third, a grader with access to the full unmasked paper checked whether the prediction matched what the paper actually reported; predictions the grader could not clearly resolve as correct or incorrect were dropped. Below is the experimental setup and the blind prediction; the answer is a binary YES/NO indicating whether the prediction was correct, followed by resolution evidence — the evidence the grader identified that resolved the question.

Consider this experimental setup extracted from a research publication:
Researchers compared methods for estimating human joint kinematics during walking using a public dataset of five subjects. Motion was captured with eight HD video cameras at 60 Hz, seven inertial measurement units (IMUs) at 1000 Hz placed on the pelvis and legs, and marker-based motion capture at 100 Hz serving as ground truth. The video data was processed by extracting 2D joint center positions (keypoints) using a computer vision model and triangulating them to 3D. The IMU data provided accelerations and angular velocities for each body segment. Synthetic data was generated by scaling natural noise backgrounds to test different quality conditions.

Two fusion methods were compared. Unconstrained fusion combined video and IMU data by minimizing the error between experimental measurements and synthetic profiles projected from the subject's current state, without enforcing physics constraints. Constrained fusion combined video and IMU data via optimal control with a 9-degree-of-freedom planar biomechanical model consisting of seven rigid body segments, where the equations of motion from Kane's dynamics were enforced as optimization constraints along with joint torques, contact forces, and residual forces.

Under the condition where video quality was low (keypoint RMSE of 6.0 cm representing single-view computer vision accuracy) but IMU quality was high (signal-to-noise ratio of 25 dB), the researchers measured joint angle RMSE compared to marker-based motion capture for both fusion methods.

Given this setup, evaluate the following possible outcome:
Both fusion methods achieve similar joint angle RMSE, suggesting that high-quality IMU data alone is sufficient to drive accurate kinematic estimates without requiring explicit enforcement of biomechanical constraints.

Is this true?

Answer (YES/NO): NO